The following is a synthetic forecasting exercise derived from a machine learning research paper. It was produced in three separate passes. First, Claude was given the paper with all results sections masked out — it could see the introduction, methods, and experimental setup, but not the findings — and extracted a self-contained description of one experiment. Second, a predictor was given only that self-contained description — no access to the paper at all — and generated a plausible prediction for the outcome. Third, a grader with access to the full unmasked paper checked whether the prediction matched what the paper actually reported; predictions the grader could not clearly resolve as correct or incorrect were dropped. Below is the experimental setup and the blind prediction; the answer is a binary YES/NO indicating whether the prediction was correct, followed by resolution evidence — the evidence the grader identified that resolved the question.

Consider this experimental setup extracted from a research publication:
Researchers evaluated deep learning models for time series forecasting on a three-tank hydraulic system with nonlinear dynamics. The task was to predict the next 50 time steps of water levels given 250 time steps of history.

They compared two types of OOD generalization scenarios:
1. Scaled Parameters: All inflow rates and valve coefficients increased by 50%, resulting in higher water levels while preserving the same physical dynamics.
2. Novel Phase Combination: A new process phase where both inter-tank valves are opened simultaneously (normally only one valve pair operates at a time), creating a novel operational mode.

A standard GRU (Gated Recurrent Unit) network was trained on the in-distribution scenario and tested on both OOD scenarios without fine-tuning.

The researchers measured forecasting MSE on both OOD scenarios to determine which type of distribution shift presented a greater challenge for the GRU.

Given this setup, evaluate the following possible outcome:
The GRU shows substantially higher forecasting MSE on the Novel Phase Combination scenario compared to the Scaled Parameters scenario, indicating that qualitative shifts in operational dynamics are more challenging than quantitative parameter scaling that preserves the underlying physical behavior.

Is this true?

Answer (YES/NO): NO